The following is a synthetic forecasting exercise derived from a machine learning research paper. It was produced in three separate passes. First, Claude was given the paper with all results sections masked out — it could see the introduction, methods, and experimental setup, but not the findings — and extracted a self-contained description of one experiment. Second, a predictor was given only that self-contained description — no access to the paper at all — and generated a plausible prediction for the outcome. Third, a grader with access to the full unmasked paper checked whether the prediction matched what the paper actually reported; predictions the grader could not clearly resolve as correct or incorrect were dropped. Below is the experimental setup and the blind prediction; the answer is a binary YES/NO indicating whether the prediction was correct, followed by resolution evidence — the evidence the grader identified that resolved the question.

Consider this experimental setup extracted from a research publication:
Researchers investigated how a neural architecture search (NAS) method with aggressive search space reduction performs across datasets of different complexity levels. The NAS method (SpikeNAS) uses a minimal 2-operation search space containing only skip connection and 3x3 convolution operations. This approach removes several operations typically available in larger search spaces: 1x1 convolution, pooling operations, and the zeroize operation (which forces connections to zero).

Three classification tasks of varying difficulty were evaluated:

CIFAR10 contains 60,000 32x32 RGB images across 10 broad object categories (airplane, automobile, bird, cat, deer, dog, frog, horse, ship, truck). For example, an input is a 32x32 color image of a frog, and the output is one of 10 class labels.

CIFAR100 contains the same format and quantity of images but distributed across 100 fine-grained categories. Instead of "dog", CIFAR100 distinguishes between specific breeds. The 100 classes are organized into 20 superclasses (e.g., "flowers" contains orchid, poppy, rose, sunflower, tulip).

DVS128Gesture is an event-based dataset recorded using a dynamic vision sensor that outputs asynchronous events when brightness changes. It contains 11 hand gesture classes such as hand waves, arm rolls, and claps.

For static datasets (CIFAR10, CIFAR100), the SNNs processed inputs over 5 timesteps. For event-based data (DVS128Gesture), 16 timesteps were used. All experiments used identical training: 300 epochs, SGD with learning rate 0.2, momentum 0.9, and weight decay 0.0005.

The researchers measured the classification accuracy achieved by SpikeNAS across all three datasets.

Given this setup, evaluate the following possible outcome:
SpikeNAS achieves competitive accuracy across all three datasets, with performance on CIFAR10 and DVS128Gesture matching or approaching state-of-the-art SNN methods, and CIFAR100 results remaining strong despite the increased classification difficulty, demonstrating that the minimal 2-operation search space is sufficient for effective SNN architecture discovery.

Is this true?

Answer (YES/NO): NO